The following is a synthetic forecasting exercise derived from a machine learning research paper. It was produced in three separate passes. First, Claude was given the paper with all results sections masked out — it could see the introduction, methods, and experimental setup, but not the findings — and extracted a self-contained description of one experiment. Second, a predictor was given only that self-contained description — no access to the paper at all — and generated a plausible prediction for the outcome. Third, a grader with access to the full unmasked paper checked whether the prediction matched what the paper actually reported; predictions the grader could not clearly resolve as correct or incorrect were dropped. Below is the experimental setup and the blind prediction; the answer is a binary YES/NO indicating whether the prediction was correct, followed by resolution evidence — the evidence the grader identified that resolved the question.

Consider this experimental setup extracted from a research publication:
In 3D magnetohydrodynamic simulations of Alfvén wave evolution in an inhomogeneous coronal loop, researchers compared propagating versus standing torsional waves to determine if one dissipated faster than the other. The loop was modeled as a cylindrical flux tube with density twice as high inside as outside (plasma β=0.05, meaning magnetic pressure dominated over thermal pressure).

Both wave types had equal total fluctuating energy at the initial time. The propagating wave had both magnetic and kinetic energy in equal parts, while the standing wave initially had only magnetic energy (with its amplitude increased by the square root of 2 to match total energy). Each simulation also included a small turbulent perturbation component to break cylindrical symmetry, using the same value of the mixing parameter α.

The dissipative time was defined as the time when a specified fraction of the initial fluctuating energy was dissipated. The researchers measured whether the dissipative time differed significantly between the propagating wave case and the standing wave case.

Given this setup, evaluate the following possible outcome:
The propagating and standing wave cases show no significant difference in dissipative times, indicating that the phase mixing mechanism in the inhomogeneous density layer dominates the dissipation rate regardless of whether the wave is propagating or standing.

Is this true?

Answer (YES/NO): YES